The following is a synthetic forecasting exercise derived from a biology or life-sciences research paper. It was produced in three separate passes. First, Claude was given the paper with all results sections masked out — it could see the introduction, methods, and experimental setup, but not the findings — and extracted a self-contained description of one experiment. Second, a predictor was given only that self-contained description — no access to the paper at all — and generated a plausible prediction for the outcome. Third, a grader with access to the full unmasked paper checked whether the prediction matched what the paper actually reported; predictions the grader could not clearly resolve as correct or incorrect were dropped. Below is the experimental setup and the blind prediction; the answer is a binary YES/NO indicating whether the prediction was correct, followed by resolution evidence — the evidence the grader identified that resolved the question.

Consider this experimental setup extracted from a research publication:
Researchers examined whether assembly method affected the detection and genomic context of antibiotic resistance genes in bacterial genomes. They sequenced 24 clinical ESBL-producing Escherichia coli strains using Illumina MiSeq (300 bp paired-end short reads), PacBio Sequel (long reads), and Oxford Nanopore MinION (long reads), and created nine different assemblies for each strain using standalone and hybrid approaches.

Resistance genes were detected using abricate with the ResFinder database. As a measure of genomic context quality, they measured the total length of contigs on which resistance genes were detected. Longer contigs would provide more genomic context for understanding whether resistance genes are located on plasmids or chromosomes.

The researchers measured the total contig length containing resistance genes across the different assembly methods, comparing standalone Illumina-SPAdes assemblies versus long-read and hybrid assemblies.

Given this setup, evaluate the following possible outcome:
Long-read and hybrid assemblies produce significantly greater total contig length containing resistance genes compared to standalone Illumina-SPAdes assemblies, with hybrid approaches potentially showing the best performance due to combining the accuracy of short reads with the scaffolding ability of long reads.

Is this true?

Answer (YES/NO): YES